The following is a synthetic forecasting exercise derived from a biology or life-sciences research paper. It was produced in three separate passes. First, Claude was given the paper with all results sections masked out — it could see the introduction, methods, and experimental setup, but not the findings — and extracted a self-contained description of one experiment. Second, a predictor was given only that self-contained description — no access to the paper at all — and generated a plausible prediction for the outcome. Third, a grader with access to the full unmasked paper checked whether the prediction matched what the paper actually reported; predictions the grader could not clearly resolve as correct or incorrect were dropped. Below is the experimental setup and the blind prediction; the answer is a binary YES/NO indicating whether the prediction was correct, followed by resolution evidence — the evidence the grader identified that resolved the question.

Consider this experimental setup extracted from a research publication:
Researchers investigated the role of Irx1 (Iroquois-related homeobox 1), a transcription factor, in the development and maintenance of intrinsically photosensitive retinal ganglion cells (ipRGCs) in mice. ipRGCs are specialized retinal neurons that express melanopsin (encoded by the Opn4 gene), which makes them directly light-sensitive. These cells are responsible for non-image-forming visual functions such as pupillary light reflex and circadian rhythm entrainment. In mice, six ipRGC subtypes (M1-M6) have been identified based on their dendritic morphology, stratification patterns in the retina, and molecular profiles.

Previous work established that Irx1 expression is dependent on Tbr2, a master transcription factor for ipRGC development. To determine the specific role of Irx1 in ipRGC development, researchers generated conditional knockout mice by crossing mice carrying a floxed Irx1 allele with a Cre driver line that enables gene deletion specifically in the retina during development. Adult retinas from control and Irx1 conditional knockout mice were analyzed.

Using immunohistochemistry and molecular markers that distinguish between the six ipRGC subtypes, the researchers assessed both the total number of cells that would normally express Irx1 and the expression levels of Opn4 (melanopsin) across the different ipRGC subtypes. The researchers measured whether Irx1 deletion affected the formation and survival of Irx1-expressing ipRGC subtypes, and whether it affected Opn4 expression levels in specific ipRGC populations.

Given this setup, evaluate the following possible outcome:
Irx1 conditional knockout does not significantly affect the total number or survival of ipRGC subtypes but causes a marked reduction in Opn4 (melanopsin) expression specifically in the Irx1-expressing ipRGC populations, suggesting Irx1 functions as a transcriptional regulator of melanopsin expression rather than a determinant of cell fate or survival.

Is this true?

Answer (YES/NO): YES